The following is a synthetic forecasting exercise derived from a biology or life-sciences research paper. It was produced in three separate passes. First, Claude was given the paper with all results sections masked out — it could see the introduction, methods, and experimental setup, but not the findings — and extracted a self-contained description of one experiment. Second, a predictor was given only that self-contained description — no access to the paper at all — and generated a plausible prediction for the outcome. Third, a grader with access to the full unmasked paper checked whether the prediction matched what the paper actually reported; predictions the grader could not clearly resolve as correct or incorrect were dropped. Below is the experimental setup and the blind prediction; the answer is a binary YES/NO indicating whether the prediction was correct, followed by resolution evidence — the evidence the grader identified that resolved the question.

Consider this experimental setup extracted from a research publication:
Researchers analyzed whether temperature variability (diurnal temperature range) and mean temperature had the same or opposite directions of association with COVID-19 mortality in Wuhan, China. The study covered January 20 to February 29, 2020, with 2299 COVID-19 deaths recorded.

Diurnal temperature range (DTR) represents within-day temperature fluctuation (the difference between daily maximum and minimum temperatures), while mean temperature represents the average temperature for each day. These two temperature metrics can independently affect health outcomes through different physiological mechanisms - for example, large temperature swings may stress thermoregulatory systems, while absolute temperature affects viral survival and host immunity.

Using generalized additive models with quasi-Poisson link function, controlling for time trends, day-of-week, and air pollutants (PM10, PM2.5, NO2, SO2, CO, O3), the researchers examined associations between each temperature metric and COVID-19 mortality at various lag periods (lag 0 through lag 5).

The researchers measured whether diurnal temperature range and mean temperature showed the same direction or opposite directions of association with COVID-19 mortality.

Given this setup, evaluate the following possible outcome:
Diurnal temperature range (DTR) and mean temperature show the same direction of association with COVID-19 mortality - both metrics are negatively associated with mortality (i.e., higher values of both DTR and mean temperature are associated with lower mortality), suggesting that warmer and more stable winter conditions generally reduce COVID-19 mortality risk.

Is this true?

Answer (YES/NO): NO